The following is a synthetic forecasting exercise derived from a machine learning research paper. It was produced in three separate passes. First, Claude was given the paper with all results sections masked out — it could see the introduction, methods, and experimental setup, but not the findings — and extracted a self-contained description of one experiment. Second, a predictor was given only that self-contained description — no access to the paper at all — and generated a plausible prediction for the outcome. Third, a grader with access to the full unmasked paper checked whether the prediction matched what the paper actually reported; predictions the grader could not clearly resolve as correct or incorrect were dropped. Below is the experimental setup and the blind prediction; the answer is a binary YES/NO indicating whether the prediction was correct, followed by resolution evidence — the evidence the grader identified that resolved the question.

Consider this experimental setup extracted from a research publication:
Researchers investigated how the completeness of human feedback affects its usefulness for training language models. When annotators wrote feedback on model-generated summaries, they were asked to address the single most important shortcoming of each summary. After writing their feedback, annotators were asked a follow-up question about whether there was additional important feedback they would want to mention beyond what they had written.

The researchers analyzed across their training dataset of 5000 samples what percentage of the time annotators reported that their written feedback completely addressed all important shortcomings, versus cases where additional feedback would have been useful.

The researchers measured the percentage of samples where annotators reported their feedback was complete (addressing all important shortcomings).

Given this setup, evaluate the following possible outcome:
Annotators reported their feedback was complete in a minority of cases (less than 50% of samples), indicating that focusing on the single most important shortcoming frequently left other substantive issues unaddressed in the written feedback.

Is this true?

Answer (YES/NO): NO